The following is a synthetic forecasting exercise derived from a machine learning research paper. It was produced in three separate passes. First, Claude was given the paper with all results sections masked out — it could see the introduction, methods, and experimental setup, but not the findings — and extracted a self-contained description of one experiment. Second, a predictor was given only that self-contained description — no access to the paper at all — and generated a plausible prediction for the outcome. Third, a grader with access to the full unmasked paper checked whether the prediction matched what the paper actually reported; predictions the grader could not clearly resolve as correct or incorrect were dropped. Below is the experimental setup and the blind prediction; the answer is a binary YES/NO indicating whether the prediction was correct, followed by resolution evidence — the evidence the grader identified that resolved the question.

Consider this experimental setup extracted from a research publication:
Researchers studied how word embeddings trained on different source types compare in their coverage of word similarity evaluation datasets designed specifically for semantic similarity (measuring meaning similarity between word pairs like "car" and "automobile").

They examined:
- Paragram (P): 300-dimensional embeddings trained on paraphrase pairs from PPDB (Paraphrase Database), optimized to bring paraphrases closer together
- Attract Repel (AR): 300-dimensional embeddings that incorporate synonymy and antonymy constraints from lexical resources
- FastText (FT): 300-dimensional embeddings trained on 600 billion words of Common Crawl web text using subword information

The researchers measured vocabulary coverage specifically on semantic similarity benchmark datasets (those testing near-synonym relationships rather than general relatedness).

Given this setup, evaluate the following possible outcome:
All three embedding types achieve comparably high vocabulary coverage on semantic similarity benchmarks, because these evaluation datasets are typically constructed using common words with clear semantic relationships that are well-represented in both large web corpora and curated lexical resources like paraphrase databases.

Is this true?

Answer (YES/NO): NO